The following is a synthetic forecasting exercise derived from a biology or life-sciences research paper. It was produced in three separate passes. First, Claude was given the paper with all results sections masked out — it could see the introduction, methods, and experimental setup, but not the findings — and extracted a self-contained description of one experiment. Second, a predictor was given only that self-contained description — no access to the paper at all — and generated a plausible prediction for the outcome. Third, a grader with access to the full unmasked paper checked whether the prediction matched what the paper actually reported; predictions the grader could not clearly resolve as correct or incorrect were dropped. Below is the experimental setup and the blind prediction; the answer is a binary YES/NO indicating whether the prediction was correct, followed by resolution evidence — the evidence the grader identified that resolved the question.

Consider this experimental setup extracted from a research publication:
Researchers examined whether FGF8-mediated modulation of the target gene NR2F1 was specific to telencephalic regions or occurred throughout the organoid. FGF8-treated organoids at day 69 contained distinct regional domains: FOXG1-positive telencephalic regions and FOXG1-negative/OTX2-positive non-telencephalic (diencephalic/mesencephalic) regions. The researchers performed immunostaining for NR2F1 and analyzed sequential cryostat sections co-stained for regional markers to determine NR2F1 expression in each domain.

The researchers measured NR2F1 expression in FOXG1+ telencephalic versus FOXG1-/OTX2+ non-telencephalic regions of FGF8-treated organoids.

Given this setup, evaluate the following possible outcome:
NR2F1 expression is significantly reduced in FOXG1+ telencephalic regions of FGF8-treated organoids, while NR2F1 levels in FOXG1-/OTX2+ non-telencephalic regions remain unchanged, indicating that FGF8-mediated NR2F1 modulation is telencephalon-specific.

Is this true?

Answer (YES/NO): YES